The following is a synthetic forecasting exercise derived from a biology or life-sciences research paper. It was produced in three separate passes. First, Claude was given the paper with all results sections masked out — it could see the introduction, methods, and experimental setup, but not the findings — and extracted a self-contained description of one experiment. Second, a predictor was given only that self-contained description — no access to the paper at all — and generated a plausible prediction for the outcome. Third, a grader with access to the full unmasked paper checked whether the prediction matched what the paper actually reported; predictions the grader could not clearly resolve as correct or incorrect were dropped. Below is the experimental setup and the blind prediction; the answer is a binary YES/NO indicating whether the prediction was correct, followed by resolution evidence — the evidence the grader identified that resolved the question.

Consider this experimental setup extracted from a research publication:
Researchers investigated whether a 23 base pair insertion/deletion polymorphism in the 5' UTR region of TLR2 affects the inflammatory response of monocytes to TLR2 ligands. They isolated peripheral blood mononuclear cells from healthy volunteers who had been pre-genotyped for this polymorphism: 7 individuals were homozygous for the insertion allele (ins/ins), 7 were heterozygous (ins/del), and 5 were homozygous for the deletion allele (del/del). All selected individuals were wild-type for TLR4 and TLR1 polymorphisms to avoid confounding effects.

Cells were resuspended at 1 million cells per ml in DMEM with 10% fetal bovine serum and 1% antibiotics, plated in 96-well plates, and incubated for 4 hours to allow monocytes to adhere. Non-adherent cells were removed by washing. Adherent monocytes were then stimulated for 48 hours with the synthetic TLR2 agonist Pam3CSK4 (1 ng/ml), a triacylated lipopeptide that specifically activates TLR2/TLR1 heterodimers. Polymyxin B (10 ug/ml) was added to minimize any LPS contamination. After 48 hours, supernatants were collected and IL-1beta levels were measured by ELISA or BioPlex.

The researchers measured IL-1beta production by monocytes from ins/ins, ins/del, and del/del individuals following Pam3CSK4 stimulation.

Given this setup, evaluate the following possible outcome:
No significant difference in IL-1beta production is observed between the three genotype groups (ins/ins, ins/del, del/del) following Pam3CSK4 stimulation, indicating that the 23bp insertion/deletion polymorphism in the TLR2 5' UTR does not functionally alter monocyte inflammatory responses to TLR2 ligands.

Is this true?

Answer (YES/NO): NO